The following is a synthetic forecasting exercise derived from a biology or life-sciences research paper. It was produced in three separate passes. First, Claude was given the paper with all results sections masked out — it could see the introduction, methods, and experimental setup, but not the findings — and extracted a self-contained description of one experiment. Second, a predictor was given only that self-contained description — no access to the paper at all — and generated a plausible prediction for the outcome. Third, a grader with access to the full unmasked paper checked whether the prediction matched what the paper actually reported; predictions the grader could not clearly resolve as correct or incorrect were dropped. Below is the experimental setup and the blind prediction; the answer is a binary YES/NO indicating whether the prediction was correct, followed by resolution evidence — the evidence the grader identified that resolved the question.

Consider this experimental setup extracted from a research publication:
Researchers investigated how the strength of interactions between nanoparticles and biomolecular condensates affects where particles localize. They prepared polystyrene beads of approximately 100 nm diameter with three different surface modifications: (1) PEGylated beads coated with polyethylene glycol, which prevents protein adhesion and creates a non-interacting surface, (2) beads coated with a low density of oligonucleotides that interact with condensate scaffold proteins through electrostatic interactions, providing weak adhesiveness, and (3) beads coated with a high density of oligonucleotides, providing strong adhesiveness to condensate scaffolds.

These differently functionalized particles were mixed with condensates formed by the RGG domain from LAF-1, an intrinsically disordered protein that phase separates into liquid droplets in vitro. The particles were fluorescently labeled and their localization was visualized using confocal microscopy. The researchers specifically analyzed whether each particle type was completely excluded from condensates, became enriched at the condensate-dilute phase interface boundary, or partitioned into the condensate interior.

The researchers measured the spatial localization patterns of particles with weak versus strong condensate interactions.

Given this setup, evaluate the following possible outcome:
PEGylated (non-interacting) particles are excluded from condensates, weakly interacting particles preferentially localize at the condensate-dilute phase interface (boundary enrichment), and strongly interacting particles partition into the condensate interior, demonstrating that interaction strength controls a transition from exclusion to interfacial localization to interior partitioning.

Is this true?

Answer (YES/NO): YES